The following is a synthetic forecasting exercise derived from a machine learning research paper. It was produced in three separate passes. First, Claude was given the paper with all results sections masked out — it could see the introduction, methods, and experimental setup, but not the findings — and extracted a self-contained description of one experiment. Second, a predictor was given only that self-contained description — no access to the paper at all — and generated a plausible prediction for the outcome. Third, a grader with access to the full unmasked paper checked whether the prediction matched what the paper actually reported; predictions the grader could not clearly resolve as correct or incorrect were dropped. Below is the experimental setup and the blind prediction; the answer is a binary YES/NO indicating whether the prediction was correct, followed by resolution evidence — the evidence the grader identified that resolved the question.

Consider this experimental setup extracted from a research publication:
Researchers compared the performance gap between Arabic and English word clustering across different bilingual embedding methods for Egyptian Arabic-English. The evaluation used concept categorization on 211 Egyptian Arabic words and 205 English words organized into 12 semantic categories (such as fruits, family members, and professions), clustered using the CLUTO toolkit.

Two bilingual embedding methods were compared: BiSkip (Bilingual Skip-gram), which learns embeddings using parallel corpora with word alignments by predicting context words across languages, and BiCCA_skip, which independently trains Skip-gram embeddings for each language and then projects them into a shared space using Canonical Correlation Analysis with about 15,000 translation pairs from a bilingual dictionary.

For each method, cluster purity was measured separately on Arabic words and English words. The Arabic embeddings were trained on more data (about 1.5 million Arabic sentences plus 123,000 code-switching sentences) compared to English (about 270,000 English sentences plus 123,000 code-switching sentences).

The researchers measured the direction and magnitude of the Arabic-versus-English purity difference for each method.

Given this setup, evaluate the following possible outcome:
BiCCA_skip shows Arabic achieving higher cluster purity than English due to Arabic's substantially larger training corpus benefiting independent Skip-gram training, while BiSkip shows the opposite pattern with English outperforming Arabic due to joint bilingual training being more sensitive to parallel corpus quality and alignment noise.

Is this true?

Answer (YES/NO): NO